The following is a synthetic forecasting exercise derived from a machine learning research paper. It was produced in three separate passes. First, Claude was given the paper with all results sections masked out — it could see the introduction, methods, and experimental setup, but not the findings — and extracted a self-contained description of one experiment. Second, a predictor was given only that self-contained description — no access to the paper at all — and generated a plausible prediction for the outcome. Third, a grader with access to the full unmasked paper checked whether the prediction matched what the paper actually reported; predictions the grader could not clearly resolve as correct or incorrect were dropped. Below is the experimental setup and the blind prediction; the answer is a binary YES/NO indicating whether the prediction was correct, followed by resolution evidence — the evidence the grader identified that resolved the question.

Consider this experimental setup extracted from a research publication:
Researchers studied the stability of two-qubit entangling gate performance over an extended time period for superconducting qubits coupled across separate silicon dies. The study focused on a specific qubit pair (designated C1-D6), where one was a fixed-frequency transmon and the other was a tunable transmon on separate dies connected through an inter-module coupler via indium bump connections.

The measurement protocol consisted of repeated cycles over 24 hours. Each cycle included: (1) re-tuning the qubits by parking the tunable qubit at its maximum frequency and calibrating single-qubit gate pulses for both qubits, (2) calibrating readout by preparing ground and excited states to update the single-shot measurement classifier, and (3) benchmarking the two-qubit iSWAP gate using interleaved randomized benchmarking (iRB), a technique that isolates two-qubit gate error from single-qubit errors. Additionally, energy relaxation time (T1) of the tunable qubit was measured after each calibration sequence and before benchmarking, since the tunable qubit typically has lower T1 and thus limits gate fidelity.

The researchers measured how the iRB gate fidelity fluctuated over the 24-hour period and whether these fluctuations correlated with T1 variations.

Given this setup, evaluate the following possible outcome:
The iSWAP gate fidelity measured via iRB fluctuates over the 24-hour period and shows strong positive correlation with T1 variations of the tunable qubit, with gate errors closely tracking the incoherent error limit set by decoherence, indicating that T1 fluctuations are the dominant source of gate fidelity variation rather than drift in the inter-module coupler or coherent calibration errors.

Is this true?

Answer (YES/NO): YES